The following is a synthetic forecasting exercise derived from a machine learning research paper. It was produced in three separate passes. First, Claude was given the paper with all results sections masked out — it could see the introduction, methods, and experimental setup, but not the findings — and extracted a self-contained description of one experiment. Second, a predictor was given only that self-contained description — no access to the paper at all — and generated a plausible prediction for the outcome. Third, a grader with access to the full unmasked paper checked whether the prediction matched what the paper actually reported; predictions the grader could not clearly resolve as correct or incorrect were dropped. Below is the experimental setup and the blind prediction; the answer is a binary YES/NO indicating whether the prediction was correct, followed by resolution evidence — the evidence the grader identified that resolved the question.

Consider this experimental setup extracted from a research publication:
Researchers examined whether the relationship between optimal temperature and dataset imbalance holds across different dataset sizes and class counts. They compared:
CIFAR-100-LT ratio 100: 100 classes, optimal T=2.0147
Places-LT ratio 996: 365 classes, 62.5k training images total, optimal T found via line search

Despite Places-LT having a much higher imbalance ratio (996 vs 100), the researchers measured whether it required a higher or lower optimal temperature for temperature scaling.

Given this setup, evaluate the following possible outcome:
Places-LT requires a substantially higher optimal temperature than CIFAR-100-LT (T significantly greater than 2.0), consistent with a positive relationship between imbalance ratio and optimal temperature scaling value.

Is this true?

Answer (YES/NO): NO